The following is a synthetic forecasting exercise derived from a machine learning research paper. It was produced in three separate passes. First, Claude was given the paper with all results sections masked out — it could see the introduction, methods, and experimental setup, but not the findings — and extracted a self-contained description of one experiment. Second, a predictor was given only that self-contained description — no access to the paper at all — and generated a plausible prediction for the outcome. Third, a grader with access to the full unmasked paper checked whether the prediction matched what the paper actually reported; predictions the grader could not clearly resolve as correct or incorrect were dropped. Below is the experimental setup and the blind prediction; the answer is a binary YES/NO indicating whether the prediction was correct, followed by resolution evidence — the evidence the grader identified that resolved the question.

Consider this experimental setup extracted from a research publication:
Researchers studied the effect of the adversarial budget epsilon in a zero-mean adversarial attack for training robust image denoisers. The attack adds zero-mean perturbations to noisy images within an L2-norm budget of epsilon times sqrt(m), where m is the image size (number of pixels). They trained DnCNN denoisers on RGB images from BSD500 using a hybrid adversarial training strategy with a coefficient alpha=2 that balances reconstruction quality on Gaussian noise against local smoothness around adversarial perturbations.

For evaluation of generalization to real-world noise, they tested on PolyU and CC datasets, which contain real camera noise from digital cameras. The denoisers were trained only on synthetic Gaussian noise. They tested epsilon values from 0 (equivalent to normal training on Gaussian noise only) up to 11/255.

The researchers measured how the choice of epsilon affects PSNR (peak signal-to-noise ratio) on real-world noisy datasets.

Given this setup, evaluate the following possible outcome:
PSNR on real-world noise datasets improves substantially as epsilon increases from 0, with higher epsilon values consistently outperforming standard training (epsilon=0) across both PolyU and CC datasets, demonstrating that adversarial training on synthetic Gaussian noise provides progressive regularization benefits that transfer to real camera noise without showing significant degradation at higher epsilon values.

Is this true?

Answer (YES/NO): NO